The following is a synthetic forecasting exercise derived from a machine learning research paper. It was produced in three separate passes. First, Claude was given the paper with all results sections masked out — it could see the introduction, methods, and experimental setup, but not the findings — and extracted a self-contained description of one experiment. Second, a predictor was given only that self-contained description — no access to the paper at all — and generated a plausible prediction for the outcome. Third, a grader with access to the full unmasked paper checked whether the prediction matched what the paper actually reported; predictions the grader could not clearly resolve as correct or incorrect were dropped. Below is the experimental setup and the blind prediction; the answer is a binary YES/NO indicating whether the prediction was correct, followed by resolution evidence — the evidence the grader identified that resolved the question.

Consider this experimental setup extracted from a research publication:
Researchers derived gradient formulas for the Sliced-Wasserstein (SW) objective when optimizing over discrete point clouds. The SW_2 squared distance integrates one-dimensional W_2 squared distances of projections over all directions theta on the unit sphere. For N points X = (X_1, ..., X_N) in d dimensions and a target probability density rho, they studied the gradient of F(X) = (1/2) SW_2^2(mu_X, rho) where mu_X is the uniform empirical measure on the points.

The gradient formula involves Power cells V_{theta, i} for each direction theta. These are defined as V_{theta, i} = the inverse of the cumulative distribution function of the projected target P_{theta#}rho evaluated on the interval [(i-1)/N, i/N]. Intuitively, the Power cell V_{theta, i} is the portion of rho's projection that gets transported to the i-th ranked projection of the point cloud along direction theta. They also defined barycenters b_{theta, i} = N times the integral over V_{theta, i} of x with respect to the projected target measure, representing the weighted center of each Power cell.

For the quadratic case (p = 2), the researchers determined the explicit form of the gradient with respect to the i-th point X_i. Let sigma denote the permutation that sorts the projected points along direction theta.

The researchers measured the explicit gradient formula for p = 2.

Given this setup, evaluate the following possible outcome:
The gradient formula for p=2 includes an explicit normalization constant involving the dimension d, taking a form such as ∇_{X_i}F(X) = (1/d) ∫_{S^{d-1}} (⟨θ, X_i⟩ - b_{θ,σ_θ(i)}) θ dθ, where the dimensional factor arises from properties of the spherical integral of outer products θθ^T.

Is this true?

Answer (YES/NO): NO